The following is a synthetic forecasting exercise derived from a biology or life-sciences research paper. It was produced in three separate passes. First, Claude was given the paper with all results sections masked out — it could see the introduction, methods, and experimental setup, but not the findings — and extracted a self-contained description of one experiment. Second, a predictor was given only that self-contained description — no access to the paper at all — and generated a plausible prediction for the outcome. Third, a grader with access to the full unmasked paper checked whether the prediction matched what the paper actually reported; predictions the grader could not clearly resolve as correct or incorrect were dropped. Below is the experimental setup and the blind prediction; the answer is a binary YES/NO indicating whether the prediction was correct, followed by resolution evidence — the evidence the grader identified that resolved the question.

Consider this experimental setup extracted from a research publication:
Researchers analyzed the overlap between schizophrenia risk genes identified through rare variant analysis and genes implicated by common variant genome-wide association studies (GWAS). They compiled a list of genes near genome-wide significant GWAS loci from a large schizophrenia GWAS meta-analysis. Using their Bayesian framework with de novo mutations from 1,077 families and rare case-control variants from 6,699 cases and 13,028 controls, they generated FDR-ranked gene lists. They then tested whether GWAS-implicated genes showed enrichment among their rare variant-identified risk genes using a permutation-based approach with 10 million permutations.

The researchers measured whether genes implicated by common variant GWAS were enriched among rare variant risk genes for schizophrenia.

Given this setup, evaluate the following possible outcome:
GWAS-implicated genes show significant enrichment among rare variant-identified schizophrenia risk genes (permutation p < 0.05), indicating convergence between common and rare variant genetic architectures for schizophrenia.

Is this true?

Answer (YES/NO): YES